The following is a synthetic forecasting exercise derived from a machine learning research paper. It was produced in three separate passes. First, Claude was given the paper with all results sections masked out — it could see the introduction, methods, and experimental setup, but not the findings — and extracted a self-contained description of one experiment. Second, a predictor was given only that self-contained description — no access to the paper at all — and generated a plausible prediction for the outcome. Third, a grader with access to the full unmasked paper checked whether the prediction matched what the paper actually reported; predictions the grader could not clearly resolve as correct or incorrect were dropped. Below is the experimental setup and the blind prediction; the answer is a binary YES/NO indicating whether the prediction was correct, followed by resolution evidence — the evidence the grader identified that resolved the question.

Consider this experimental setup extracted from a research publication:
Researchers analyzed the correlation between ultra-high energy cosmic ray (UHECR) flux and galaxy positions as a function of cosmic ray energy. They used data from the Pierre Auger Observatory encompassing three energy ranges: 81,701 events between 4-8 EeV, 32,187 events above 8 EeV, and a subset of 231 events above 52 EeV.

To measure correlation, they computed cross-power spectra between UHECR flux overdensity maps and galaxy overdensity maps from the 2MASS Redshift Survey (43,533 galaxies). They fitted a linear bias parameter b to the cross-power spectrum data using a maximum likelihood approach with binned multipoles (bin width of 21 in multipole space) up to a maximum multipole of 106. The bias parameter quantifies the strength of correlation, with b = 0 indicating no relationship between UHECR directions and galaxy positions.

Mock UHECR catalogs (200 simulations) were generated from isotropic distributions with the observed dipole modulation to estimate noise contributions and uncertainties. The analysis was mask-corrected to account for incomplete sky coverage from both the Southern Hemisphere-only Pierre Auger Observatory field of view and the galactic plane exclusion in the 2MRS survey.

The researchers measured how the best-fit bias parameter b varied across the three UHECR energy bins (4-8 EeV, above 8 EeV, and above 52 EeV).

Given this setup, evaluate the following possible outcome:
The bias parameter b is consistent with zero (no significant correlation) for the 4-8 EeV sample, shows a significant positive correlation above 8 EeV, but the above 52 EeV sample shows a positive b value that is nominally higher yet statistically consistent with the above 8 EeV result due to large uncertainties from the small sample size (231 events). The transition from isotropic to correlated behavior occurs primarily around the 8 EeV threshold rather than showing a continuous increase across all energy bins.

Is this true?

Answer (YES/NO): NO